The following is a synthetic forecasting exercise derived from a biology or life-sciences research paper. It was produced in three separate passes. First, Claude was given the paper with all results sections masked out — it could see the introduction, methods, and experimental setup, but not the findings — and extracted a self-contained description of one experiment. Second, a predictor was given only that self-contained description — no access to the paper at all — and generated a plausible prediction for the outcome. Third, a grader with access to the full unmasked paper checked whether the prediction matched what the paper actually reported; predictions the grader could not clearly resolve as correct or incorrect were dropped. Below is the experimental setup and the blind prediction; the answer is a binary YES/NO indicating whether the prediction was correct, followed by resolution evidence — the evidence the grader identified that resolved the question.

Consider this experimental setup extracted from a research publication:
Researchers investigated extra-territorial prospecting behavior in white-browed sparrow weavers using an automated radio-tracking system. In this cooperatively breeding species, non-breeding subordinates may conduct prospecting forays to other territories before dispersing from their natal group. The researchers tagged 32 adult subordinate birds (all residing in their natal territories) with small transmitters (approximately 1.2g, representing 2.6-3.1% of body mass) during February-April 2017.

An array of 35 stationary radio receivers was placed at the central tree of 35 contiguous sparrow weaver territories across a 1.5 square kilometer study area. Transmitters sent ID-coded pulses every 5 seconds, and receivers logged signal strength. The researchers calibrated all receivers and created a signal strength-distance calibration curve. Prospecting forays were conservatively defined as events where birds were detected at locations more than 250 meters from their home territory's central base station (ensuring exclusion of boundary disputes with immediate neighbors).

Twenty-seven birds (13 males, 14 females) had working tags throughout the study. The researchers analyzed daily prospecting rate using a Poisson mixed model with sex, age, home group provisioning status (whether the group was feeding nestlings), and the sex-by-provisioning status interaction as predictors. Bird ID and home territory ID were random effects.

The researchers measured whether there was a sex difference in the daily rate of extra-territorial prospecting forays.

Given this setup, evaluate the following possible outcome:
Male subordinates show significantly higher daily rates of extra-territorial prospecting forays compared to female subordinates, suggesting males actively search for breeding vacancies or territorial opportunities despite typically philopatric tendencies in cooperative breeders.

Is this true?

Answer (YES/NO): YES